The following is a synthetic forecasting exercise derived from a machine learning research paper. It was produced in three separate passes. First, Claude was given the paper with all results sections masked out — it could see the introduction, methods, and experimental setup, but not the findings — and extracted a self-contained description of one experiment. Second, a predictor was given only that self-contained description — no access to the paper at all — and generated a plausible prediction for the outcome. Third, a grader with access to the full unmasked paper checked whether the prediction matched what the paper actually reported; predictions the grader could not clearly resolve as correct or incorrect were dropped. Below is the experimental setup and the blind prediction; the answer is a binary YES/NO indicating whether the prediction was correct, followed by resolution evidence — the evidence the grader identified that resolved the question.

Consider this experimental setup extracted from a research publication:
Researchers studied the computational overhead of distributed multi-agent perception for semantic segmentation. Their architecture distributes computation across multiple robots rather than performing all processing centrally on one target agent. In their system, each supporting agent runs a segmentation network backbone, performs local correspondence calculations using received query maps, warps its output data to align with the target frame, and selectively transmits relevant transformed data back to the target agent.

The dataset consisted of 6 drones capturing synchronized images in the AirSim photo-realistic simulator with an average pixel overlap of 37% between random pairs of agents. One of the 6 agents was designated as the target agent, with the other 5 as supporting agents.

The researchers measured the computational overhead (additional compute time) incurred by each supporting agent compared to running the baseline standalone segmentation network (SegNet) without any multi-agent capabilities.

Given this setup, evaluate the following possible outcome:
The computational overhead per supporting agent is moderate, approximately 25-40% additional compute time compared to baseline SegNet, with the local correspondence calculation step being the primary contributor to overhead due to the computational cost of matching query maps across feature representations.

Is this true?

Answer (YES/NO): NO